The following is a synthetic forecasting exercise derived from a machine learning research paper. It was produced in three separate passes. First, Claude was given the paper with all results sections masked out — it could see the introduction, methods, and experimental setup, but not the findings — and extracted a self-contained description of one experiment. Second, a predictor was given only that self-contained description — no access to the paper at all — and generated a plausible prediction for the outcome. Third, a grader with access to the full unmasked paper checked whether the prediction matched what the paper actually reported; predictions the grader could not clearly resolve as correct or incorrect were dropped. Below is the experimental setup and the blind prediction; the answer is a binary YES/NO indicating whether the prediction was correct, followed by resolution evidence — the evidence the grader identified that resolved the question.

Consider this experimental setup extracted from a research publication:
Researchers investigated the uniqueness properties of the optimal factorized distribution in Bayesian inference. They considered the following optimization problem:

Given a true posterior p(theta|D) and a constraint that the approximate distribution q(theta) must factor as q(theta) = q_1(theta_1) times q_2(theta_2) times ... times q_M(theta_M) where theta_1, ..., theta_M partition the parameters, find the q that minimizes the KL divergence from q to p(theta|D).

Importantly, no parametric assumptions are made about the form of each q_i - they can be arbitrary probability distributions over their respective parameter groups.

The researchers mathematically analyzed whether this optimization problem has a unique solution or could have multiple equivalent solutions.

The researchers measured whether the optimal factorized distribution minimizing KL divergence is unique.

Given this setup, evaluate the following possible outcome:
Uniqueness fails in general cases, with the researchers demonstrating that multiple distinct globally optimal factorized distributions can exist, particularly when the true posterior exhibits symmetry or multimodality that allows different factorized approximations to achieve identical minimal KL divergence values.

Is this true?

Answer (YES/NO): NO